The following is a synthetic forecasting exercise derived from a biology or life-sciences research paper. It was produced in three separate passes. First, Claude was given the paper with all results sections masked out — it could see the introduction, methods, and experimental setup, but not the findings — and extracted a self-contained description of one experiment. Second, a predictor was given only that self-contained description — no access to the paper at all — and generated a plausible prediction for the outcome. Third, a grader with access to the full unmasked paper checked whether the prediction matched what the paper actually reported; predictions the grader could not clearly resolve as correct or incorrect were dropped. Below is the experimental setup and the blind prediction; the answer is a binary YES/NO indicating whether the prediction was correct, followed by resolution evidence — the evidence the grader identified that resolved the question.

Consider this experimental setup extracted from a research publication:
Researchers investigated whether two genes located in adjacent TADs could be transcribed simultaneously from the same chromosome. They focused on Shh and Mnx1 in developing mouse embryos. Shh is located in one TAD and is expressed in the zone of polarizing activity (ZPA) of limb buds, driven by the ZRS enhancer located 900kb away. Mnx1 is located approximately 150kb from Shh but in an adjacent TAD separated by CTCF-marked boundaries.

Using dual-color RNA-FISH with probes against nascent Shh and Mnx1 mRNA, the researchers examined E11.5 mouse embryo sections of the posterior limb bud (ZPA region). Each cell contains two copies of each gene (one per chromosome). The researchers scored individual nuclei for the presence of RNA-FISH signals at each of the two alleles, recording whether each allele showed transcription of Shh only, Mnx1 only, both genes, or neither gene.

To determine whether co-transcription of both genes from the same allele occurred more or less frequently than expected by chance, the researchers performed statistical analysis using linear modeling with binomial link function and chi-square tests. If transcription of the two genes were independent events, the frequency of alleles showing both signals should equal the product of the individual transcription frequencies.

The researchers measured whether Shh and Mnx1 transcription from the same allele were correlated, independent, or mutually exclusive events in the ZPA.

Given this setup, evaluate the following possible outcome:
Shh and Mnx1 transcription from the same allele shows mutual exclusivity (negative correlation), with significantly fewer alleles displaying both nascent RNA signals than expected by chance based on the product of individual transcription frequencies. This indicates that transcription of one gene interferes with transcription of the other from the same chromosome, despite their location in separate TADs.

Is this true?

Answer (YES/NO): NO